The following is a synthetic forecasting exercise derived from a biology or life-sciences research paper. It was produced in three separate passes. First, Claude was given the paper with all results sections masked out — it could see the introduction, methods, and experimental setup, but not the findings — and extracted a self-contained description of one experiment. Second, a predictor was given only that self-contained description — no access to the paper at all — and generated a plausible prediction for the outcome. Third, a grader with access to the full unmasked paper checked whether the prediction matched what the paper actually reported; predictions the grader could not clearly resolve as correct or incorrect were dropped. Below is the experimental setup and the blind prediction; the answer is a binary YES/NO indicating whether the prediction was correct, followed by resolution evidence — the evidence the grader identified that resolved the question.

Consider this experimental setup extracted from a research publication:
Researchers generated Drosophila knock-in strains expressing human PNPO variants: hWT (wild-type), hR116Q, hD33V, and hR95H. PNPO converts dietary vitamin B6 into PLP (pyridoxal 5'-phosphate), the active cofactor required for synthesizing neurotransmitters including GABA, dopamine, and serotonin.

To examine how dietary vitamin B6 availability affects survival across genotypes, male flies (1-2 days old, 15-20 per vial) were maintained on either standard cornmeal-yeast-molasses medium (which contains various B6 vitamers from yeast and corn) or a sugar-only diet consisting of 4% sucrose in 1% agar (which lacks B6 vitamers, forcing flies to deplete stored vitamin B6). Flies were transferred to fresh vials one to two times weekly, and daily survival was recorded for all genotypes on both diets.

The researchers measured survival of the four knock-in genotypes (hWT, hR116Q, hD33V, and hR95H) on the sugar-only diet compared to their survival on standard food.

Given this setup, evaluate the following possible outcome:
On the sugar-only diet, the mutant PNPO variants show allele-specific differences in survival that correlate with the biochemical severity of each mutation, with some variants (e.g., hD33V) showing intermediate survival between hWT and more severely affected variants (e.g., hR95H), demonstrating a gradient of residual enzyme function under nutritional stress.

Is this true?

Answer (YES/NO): NO